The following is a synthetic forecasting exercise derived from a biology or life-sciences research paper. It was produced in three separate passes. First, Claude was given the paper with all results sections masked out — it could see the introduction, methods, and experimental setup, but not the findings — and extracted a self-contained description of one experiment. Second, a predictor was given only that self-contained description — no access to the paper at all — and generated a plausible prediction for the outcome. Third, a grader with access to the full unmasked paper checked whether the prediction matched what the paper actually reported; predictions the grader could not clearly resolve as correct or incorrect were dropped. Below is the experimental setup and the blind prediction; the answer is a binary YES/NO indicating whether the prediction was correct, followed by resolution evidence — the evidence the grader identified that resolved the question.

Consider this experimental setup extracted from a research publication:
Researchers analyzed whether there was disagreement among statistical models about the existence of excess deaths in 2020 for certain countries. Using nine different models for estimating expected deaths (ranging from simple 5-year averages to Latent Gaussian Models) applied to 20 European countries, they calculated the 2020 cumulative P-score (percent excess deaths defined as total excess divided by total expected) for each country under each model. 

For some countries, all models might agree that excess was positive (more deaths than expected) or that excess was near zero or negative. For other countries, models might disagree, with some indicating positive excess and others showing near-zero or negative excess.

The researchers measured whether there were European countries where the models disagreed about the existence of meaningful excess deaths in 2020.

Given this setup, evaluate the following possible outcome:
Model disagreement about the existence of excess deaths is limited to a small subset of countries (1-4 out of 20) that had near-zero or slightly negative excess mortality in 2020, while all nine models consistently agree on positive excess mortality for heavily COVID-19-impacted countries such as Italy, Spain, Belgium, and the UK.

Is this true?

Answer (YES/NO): YES